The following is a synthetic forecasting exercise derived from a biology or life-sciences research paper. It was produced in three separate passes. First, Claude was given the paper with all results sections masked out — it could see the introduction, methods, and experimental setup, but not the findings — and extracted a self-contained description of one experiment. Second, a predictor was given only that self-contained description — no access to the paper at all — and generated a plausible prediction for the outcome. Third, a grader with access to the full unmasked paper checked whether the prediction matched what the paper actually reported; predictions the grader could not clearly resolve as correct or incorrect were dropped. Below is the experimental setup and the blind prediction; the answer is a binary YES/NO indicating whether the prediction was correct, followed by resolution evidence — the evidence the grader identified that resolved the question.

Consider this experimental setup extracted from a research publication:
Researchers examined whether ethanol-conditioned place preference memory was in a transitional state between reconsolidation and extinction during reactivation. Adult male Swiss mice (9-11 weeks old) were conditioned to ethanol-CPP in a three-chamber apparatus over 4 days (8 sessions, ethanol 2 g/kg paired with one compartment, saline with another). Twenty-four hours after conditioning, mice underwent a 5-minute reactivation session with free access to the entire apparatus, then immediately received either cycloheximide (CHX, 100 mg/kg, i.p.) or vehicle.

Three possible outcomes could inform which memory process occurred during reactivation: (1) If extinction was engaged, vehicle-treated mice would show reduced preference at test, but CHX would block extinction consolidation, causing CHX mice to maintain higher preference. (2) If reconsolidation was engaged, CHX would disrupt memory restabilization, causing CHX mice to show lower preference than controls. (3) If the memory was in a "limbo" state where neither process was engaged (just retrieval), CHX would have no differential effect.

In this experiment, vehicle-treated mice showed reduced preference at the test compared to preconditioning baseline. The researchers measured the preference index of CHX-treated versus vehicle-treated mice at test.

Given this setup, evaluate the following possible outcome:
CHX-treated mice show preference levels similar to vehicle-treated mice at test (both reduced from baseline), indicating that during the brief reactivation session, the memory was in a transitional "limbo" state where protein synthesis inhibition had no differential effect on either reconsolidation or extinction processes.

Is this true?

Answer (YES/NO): NO